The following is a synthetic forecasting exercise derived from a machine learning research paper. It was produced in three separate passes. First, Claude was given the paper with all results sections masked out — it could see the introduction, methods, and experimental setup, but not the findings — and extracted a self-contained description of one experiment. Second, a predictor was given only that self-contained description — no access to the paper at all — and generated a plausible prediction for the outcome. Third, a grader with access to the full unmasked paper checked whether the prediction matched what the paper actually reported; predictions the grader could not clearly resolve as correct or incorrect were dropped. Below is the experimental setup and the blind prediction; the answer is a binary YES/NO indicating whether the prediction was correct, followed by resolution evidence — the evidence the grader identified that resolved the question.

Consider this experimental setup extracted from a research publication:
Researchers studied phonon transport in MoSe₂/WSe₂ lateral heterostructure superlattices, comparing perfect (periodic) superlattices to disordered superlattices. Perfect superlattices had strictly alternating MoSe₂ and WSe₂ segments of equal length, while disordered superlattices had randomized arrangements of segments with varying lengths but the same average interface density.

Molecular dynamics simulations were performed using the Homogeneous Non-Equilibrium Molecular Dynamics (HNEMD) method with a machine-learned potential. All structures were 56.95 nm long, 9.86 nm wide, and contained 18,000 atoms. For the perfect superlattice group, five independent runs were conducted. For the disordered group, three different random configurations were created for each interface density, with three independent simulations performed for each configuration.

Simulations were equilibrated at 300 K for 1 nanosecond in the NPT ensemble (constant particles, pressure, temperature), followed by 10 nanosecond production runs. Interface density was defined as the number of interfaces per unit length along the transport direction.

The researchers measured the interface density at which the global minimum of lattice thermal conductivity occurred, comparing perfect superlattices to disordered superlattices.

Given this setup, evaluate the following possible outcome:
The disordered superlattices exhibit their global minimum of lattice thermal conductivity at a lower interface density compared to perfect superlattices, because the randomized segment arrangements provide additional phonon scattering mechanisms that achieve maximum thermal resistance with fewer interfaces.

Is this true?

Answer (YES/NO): NO